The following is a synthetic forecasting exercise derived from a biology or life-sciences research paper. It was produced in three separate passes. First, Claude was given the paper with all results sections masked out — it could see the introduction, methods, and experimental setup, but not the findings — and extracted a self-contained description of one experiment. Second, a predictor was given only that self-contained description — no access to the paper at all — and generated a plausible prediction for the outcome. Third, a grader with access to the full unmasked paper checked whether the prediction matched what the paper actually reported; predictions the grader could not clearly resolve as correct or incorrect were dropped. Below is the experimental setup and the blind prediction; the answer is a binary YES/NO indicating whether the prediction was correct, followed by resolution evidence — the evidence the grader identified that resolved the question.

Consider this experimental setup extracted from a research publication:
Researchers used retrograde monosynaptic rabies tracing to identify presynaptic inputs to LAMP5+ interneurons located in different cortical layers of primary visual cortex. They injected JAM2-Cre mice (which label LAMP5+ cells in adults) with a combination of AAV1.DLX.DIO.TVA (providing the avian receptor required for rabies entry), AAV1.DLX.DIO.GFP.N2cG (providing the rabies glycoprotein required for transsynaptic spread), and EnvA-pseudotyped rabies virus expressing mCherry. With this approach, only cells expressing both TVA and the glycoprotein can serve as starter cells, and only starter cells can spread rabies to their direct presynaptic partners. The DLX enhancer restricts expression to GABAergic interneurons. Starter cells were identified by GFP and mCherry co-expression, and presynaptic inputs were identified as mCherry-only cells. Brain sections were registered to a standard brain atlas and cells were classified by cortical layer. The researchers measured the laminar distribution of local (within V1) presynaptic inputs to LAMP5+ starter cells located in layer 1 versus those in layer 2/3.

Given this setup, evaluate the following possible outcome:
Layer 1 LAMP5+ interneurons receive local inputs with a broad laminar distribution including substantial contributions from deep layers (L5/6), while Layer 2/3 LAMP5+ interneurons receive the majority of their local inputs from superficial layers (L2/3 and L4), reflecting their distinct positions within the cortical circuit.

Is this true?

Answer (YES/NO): NO